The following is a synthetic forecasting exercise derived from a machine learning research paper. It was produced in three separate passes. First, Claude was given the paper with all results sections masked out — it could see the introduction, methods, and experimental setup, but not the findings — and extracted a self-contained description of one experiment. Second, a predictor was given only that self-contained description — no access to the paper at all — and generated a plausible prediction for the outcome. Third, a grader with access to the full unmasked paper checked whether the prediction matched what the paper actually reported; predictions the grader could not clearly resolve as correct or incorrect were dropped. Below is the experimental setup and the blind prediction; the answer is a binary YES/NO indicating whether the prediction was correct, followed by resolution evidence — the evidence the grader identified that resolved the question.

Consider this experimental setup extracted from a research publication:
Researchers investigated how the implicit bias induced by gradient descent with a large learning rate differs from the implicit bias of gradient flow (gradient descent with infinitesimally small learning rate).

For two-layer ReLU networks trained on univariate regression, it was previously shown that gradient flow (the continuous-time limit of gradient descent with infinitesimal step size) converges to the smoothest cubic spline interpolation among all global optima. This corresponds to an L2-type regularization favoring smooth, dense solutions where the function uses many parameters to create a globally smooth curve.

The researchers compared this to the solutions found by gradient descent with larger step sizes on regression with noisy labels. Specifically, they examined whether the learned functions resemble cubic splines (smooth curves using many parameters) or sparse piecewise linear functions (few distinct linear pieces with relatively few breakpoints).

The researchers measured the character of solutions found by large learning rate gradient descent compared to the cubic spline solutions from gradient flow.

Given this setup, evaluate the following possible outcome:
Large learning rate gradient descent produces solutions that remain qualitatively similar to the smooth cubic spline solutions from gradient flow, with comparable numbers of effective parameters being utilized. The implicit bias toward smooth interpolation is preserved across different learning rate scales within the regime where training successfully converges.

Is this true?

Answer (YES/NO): NO